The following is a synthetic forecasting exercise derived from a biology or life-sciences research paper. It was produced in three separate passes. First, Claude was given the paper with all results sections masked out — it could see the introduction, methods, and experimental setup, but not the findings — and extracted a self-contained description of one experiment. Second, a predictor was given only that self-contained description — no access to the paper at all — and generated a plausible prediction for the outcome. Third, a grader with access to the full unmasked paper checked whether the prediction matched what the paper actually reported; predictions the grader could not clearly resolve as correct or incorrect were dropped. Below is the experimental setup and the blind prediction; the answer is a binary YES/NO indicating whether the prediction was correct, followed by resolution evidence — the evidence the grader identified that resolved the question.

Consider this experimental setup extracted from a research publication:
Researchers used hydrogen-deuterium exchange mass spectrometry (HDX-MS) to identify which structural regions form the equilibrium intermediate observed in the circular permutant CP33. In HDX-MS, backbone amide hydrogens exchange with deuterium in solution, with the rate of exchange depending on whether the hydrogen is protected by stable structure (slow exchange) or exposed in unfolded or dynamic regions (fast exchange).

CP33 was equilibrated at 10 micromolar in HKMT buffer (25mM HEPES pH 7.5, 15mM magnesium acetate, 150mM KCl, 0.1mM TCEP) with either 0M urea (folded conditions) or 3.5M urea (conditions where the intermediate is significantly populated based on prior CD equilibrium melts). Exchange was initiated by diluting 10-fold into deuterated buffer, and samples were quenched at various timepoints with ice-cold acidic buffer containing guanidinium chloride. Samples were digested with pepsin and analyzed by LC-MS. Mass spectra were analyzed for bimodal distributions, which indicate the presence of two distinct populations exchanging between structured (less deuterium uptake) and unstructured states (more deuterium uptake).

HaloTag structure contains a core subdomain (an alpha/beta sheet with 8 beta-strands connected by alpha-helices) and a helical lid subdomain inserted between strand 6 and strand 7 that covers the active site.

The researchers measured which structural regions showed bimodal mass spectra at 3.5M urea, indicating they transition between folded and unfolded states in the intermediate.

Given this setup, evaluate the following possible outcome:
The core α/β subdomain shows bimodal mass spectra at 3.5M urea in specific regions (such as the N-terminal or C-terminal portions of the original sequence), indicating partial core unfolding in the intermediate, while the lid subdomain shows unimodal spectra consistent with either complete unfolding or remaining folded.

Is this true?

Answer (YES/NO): NO